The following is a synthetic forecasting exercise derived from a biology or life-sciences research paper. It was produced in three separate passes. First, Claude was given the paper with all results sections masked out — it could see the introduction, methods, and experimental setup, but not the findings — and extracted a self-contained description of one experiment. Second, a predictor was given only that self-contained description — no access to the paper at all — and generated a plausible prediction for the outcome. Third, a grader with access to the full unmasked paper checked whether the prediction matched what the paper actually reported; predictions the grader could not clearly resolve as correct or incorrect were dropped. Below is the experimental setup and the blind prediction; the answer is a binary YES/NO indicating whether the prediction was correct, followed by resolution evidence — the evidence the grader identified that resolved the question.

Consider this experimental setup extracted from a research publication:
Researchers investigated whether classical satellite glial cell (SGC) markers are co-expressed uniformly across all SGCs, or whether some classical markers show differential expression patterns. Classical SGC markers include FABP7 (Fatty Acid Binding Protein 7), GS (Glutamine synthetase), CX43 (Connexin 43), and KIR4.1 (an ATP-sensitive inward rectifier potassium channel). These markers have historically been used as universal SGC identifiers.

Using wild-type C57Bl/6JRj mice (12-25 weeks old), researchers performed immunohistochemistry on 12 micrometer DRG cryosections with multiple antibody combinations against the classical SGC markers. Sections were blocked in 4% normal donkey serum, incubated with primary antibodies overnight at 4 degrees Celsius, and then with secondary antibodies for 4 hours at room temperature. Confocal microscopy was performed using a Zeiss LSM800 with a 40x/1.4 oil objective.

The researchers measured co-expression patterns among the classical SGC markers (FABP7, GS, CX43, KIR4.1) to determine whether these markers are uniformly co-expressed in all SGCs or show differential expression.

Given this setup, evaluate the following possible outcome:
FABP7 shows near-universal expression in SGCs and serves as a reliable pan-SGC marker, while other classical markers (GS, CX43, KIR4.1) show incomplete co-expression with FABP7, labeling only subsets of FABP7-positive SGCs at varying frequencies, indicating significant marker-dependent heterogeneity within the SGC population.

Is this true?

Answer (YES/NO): NO